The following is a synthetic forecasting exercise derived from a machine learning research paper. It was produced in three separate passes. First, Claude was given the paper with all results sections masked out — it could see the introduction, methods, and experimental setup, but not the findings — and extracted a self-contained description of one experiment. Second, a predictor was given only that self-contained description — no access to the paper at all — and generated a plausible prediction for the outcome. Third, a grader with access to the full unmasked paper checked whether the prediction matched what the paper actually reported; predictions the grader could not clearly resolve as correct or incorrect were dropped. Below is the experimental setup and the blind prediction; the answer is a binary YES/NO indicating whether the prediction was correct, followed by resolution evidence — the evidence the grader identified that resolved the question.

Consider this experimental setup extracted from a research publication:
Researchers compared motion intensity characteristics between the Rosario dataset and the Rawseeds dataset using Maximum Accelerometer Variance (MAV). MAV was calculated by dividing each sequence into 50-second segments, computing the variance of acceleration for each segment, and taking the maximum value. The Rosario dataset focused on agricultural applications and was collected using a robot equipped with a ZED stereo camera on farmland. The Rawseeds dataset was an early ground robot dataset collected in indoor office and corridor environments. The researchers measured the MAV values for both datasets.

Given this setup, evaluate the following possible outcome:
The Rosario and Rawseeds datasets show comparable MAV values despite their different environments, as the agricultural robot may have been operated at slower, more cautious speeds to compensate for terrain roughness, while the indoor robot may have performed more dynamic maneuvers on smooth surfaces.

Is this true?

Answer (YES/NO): NO